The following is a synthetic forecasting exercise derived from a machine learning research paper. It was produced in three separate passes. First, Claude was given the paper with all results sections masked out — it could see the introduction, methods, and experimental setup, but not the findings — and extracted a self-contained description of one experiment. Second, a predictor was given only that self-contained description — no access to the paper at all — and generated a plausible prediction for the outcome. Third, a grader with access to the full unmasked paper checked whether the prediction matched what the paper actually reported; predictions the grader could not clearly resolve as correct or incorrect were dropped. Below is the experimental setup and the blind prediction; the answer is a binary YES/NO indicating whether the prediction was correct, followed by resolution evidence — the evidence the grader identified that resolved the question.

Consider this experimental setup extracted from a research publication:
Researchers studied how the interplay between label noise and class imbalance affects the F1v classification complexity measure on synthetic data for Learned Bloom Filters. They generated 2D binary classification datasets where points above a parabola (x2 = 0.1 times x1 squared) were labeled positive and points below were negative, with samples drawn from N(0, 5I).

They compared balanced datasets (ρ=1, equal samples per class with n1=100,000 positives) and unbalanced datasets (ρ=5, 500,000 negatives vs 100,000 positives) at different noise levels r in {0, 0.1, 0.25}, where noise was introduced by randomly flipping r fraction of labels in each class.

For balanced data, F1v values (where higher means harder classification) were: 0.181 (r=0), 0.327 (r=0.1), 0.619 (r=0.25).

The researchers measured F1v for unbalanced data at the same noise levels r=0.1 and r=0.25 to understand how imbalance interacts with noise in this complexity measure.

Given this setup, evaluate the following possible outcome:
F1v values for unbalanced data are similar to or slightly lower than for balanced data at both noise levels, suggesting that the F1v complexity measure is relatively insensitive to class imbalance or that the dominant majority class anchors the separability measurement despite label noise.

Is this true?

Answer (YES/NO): YES